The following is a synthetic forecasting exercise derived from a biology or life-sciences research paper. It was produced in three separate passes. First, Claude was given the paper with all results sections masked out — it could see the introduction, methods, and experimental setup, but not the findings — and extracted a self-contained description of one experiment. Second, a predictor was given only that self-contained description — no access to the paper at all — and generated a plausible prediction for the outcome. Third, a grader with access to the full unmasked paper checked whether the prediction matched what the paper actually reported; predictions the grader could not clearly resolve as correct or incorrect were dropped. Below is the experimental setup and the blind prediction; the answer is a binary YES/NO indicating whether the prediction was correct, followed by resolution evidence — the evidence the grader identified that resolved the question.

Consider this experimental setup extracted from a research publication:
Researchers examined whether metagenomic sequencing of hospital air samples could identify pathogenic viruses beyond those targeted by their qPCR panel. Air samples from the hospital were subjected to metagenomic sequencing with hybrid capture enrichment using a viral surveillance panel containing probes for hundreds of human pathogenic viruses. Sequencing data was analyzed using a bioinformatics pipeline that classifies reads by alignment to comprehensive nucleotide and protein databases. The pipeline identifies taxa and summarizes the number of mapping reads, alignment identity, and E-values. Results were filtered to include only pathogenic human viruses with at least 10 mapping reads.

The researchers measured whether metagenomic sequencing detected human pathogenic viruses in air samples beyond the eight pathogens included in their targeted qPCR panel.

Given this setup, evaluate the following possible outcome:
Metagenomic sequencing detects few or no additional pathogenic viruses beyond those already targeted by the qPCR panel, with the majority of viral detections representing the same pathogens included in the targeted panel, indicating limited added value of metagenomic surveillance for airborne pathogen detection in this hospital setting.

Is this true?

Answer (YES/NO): NO